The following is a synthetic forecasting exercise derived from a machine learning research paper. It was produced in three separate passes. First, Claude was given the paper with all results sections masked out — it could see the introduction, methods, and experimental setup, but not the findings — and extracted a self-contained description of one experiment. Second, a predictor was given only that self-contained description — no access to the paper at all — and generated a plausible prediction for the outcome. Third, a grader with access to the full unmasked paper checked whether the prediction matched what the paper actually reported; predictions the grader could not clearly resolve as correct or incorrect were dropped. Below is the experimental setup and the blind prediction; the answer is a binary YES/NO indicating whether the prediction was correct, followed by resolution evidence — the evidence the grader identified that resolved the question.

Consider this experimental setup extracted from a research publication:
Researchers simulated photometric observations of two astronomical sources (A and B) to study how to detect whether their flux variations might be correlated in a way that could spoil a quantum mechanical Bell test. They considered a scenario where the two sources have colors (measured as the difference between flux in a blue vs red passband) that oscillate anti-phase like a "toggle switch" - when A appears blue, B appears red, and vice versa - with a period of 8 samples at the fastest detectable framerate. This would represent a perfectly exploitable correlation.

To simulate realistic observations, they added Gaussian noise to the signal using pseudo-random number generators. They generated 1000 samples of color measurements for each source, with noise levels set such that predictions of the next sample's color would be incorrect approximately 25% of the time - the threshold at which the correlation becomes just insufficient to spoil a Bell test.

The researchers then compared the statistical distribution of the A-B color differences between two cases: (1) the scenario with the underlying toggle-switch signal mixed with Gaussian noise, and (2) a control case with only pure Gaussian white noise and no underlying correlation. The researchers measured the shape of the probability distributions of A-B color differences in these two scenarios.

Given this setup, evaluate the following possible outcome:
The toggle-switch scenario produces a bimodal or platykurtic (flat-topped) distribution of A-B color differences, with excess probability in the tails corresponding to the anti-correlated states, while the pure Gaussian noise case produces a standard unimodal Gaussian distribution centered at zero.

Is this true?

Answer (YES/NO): YES